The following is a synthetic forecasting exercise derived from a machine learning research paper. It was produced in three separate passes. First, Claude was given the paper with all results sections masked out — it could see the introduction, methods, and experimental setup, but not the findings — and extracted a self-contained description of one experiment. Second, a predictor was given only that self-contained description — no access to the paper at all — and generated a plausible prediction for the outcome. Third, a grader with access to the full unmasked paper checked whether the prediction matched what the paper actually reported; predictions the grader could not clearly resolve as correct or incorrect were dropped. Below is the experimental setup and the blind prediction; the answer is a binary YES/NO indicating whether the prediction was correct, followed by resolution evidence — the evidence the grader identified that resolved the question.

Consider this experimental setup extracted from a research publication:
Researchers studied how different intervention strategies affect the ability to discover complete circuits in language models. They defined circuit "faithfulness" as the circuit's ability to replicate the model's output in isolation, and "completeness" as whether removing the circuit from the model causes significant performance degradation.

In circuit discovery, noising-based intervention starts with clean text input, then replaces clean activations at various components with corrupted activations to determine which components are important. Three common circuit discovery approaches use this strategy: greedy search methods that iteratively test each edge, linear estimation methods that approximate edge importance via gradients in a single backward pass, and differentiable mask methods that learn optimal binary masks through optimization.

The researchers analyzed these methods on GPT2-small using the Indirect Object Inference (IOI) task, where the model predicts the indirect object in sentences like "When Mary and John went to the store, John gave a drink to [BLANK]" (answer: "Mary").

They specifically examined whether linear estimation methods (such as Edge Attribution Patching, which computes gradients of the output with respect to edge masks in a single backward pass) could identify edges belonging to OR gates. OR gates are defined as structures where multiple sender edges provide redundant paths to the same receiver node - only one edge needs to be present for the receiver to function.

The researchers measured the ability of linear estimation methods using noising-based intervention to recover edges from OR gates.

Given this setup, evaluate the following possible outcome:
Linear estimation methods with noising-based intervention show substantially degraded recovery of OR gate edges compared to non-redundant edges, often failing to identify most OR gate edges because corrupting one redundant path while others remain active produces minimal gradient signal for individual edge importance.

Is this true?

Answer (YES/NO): NO